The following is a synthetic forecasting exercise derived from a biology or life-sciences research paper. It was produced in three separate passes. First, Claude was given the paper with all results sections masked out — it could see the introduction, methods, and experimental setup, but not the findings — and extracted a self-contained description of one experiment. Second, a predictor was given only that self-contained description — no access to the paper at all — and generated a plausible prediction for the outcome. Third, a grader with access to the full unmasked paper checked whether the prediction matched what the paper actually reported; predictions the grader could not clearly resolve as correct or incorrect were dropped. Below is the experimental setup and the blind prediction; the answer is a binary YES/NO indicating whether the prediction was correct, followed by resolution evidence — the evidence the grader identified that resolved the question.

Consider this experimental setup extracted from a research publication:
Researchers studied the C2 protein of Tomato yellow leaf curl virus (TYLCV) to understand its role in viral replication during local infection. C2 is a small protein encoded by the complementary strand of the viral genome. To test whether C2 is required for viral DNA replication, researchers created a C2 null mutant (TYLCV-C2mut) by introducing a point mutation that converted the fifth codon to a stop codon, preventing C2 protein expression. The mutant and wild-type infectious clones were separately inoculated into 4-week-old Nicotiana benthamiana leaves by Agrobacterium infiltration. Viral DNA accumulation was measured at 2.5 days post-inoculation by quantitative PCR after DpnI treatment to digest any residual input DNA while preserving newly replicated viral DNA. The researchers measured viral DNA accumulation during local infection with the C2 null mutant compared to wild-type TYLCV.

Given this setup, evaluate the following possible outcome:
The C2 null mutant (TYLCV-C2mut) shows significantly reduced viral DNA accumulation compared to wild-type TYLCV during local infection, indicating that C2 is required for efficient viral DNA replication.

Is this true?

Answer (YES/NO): NO